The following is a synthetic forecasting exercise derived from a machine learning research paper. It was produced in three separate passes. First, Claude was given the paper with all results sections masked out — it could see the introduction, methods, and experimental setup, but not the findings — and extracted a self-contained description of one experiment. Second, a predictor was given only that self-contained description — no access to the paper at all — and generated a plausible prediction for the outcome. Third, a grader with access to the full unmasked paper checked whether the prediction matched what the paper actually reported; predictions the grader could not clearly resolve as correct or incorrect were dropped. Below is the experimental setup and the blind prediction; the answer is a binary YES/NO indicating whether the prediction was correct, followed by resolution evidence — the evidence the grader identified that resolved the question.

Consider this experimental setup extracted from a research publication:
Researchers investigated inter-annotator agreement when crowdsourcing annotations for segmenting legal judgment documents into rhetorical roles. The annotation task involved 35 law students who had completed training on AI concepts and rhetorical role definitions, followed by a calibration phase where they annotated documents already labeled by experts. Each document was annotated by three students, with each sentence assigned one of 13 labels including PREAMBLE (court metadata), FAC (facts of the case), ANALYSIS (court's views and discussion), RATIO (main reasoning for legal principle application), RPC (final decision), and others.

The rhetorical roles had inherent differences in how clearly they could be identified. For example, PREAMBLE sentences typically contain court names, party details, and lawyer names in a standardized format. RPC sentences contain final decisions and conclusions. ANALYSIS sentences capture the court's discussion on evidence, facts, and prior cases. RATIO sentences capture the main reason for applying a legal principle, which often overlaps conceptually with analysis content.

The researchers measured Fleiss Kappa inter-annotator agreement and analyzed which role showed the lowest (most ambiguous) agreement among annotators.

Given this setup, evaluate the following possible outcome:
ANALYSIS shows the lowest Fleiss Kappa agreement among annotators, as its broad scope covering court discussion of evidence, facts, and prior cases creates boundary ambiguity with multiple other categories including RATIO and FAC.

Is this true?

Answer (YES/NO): NO